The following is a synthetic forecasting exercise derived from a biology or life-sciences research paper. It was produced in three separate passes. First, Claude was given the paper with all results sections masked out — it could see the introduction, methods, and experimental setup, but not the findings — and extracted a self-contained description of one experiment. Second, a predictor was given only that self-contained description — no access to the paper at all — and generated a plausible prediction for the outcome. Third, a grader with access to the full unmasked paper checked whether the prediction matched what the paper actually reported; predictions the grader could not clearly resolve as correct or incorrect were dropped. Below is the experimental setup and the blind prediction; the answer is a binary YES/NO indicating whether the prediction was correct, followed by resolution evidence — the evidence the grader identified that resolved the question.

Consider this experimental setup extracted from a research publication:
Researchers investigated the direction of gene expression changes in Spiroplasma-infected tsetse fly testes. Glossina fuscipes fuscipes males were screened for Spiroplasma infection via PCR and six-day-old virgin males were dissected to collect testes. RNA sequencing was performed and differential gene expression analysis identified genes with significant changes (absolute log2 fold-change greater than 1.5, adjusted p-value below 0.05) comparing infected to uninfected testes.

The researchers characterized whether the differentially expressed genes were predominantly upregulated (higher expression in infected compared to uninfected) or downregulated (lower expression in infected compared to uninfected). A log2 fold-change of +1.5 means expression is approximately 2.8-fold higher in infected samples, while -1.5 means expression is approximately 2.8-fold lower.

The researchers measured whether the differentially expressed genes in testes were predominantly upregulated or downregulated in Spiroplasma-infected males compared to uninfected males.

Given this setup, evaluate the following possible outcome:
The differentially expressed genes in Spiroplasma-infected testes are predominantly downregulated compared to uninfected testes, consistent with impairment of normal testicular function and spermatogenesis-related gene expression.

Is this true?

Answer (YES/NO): YES